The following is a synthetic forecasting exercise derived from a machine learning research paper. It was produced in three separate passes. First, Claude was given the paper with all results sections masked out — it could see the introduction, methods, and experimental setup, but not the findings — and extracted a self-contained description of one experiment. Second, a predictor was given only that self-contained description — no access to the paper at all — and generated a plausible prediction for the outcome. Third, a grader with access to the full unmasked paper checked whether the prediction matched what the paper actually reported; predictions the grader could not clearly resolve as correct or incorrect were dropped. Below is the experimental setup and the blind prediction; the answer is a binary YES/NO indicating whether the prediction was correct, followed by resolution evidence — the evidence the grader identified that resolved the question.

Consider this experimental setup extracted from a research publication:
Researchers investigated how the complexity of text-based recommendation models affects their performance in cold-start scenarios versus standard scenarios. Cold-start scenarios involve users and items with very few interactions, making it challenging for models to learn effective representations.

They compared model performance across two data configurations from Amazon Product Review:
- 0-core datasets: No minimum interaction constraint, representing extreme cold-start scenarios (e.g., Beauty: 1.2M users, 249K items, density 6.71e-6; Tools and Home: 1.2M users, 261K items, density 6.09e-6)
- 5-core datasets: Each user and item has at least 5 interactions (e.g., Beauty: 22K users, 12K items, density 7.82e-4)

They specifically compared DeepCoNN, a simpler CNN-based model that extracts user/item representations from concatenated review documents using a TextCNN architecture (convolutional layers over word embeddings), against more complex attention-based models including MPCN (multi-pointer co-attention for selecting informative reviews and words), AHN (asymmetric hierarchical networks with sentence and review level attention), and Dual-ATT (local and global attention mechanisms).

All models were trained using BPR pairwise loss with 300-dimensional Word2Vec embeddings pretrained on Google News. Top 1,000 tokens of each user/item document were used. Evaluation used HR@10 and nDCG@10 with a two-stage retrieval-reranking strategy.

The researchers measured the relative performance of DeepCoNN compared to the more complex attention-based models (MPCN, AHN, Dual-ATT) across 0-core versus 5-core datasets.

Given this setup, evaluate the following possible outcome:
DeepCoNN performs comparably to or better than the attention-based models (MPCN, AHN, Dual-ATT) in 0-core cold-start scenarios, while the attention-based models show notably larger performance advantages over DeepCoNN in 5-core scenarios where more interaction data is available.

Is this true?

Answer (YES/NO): YES